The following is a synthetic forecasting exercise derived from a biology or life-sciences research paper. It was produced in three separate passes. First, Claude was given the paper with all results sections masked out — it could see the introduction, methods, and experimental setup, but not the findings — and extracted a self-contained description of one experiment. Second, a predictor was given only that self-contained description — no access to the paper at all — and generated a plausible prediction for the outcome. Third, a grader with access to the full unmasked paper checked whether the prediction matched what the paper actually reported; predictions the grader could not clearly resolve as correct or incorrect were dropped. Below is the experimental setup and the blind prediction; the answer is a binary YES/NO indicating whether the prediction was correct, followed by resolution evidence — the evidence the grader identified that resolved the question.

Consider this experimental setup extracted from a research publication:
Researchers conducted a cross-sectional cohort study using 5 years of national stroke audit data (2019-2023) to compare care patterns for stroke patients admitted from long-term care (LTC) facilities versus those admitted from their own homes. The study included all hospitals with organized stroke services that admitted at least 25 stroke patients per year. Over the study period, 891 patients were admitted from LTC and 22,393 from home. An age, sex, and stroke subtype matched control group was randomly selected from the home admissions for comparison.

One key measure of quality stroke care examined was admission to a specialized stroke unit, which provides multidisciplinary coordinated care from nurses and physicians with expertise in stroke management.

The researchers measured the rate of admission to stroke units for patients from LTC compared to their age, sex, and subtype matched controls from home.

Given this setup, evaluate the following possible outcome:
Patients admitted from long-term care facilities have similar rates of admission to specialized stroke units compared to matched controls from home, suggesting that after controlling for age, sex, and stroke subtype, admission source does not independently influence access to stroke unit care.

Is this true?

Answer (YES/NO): NO